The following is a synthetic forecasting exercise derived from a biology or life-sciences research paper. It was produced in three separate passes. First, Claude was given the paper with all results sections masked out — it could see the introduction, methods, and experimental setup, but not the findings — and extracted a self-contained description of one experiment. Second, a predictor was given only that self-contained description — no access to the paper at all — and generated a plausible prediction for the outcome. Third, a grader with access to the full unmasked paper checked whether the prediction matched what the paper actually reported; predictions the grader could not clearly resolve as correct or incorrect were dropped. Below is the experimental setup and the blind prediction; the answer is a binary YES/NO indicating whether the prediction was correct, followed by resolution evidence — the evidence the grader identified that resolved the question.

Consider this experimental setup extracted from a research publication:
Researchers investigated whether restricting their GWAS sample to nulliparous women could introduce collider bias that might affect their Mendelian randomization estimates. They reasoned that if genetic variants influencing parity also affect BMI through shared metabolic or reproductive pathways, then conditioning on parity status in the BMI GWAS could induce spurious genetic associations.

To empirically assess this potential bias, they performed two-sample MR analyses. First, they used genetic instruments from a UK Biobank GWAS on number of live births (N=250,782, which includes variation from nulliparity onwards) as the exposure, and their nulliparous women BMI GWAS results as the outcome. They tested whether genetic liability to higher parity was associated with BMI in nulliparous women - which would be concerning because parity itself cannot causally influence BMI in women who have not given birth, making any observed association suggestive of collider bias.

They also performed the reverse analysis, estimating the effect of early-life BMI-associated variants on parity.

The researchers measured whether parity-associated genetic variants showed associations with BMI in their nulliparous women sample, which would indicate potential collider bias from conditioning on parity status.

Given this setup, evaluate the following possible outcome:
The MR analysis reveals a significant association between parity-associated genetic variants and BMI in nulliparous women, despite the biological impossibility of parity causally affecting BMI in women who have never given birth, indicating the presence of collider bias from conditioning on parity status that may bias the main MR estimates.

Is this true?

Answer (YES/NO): NO